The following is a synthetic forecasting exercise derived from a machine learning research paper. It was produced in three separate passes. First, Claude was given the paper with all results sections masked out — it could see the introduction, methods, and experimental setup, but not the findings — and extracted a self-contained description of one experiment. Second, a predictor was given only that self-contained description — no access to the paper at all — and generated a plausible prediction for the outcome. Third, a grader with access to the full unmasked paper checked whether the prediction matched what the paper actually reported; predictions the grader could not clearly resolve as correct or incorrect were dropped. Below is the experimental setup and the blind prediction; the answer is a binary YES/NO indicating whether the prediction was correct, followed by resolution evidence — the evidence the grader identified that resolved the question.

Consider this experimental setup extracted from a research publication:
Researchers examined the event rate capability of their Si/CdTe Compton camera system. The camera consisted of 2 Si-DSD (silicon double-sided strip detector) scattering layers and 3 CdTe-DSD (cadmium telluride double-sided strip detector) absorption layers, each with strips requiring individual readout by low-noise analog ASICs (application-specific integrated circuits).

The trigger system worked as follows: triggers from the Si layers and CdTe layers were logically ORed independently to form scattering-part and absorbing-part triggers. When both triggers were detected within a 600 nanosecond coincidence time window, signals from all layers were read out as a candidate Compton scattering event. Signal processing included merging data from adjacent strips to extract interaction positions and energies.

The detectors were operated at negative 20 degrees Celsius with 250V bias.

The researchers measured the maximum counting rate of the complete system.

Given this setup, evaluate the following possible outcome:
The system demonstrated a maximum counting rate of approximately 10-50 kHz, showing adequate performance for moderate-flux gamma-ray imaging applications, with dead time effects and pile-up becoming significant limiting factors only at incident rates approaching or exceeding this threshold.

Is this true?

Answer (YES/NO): NO